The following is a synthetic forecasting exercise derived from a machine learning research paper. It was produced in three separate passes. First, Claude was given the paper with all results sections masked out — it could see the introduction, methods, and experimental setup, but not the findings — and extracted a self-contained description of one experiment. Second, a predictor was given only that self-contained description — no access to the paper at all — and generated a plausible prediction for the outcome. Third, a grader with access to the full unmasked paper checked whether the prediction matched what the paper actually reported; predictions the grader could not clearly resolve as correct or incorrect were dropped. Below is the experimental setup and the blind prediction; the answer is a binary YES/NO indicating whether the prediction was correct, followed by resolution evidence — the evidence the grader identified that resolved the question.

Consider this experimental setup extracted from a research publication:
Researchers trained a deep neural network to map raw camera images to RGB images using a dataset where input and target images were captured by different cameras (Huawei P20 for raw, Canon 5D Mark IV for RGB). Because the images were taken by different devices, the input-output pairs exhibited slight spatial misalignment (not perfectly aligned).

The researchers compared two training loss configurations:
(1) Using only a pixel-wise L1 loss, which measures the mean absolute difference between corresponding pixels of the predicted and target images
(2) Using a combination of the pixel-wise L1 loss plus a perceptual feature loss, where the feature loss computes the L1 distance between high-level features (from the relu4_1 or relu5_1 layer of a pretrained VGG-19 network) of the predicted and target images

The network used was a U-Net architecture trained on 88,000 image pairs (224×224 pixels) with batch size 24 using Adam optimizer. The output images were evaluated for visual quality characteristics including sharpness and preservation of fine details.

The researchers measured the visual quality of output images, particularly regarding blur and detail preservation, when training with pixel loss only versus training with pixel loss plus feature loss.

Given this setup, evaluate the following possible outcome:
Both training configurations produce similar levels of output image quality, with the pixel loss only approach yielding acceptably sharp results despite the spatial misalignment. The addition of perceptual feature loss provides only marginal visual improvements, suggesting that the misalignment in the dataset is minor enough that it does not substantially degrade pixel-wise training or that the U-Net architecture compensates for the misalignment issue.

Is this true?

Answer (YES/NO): NO